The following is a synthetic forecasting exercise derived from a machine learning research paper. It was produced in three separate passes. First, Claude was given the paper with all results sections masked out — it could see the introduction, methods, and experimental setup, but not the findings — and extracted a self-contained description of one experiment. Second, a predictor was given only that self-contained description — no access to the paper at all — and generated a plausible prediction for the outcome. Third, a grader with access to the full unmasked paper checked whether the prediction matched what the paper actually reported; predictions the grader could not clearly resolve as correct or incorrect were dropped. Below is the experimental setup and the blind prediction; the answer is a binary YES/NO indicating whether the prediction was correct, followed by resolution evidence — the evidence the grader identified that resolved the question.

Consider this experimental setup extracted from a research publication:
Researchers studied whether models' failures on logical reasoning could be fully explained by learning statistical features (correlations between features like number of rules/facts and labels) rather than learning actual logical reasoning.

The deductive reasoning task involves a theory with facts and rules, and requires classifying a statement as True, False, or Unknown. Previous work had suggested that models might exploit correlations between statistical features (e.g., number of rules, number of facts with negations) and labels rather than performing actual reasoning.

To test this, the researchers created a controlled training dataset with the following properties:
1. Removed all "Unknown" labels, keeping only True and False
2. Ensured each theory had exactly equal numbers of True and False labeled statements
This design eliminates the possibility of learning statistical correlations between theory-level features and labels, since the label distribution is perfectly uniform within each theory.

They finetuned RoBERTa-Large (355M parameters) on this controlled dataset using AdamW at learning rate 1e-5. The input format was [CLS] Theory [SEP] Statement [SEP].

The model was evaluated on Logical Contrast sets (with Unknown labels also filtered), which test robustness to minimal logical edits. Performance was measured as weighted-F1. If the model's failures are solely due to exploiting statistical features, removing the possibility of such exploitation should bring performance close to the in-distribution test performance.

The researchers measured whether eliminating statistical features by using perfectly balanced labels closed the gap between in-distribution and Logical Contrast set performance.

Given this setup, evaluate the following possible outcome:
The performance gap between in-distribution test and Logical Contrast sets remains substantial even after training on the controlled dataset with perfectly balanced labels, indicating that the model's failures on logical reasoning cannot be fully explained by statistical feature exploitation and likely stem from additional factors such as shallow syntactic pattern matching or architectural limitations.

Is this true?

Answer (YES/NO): YES